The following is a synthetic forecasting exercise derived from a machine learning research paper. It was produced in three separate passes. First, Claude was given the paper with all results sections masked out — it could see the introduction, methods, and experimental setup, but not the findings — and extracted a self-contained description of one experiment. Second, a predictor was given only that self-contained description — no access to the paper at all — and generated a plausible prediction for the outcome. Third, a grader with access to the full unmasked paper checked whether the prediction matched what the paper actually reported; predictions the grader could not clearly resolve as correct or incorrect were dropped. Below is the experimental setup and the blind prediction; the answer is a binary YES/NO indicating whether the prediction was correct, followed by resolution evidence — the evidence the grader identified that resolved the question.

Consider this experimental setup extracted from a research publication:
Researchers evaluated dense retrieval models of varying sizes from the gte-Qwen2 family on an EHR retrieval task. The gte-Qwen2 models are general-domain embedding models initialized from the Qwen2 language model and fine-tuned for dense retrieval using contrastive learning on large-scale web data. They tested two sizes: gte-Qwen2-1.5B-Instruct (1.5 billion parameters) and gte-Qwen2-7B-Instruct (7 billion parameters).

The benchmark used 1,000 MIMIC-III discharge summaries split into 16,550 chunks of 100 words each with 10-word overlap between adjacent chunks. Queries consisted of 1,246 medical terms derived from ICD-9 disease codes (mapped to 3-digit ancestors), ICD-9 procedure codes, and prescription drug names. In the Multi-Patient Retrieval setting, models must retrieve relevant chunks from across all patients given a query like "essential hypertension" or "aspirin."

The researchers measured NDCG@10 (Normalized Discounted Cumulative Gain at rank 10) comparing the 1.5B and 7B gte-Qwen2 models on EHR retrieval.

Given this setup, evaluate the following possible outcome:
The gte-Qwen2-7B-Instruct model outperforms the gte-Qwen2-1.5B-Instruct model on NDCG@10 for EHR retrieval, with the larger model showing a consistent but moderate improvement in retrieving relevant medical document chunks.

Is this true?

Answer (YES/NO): YES